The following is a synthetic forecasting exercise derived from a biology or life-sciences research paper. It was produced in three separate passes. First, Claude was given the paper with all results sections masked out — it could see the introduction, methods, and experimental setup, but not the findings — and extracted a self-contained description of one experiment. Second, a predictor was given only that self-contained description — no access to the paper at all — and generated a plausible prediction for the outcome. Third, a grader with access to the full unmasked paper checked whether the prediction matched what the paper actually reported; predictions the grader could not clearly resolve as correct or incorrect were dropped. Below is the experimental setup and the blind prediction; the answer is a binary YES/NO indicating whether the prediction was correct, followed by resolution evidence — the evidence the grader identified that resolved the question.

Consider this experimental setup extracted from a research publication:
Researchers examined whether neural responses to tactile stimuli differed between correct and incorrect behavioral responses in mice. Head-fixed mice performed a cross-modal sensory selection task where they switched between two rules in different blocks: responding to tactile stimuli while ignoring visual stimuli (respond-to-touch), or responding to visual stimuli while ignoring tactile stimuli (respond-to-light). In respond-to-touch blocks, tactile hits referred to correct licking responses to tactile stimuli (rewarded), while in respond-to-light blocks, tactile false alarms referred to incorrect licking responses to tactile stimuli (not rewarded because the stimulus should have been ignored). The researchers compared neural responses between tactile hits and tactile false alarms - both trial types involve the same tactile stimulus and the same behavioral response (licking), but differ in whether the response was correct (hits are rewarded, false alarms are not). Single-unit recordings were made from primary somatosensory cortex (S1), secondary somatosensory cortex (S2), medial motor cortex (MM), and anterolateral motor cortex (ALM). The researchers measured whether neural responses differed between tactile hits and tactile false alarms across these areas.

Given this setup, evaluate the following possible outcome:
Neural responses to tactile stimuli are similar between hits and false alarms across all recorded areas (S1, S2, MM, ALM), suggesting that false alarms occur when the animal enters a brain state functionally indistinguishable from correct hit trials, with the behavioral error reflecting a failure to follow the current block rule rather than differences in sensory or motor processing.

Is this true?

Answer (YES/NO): YES